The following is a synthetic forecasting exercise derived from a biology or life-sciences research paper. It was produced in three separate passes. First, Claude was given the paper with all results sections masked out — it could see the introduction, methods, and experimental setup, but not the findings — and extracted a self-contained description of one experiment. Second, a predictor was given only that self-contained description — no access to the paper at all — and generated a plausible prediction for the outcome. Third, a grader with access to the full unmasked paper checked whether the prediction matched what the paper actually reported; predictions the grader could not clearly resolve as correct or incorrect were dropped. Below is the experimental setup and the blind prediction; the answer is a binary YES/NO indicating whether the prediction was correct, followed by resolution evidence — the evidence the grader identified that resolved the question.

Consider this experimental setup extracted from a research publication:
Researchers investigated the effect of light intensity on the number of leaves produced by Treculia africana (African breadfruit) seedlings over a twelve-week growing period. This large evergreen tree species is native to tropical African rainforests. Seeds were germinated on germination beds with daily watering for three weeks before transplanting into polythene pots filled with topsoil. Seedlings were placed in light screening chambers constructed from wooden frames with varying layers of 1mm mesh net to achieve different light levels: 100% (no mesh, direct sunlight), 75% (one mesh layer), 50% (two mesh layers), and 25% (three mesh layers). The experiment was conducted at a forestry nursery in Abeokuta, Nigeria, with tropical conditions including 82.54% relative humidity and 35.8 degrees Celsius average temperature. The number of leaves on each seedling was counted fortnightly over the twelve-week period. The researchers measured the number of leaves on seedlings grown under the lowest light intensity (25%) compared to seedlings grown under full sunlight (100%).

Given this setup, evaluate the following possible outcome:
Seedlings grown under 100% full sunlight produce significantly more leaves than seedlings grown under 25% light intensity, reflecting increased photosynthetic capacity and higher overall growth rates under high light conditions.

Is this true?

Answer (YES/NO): NO